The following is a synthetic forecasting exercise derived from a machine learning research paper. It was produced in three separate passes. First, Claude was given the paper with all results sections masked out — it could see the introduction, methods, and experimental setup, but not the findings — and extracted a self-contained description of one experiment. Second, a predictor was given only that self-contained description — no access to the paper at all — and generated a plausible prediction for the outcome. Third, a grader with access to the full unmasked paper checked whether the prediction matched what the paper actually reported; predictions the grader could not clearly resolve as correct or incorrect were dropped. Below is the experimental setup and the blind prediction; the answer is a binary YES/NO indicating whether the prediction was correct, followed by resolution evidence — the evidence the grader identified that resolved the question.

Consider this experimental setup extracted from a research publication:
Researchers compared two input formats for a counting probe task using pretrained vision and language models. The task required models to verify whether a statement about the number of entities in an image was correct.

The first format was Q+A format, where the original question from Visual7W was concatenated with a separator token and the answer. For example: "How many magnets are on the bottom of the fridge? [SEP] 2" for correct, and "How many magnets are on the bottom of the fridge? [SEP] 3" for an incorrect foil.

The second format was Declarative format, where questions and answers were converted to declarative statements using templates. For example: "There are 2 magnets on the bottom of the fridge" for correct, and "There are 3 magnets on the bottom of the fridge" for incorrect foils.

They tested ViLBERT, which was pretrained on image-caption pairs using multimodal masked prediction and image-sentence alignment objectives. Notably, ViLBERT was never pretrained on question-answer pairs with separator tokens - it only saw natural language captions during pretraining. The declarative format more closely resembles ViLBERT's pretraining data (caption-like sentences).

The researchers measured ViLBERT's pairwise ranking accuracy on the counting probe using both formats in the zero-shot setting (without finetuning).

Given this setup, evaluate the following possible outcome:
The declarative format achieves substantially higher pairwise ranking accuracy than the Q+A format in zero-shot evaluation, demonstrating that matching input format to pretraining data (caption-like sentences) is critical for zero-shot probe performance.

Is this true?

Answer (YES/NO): NO